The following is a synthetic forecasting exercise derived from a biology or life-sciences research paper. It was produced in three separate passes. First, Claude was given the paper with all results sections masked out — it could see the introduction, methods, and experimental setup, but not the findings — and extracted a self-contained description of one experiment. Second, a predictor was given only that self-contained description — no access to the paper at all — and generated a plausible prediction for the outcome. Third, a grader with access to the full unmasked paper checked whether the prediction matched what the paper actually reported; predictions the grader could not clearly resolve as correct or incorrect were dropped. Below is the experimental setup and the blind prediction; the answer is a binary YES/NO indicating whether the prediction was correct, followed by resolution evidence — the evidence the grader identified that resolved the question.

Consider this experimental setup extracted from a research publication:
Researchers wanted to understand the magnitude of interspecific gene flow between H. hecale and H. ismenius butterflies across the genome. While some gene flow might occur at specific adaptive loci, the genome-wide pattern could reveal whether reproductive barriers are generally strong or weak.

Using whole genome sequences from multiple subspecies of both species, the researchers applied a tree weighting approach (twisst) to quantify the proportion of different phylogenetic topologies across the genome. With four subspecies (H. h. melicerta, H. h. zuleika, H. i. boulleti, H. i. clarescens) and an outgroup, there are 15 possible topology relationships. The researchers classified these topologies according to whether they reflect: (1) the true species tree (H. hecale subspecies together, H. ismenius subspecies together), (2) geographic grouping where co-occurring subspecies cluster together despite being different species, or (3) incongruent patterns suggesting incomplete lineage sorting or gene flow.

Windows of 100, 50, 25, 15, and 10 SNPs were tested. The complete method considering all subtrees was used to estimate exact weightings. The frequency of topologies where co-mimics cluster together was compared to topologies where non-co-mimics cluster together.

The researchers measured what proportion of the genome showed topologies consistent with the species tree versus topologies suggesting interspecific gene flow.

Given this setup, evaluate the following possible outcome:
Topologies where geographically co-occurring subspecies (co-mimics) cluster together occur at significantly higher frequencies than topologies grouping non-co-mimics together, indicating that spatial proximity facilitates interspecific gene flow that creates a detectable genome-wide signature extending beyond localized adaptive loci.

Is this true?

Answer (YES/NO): NO